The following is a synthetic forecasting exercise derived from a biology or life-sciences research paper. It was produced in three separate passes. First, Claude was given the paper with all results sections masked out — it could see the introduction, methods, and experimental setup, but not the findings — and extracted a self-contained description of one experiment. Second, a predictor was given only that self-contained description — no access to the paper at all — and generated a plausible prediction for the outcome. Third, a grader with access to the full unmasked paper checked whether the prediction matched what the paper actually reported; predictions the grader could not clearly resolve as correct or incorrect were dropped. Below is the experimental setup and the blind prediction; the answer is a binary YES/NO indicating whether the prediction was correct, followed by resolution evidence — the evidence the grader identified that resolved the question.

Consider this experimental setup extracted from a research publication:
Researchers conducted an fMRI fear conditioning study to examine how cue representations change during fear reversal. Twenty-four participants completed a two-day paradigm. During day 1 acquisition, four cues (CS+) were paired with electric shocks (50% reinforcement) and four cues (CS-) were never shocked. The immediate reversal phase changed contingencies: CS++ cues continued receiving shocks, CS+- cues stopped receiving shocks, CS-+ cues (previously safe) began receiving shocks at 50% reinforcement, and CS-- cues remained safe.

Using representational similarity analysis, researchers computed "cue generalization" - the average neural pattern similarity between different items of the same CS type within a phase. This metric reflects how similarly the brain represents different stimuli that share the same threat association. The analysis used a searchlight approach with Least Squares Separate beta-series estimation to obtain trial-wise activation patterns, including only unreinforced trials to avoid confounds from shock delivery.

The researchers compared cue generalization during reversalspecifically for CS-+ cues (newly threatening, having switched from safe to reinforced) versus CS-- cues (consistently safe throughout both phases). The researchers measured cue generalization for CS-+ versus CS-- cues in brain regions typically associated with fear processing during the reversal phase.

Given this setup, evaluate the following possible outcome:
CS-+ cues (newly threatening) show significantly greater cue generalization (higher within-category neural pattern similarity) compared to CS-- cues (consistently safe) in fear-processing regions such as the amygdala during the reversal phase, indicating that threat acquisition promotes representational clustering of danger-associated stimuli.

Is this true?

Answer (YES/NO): NO